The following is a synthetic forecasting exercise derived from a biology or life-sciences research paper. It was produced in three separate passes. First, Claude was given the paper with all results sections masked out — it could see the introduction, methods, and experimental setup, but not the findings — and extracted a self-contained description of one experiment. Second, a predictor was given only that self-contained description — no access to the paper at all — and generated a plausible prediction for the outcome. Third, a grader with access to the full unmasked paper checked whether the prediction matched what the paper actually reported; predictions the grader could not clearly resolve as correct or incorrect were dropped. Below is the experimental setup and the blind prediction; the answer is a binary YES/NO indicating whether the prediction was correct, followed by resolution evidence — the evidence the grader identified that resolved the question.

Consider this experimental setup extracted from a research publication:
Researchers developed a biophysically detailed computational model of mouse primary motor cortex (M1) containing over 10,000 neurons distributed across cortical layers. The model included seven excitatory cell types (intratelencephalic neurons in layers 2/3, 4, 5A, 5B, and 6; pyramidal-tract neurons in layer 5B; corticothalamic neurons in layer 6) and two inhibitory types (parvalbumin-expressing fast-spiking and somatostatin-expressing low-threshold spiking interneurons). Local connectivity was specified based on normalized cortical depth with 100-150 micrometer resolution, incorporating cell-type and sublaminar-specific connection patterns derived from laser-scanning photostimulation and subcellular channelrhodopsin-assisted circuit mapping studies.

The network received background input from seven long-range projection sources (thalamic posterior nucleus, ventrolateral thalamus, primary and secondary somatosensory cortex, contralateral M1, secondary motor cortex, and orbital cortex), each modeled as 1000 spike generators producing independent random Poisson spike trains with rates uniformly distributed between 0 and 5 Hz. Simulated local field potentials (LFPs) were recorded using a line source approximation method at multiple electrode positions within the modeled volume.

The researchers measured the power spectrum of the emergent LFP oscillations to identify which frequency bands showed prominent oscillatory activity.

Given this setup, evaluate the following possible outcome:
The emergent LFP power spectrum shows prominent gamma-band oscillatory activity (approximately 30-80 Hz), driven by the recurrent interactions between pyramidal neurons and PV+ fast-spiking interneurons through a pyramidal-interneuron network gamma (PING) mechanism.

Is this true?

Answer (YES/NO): NO